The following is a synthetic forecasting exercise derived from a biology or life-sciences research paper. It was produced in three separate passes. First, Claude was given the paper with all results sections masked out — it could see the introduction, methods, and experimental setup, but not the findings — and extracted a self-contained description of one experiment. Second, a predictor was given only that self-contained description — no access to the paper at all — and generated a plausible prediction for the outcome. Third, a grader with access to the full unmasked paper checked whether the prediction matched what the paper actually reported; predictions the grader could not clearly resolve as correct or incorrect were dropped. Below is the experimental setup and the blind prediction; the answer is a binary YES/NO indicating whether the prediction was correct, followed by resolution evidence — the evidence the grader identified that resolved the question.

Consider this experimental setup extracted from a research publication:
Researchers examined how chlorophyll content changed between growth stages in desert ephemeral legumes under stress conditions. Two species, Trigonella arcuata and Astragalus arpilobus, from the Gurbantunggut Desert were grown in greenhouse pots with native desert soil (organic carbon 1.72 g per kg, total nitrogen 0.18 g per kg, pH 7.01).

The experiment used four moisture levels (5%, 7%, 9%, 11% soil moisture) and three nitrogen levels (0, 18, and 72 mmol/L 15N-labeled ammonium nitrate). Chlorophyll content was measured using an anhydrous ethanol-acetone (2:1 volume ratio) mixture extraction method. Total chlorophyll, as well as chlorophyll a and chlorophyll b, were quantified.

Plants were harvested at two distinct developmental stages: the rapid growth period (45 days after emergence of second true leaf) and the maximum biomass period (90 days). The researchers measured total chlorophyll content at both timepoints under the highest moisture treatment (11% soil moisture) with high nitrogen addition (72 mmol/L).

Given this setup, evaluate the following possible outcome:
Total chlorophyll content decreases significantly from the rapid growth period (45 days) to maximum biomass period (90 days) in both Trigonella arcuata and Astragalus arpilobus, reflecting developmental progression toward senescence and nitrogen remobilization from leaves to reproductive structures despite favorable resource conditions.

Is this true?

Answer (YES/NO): YES